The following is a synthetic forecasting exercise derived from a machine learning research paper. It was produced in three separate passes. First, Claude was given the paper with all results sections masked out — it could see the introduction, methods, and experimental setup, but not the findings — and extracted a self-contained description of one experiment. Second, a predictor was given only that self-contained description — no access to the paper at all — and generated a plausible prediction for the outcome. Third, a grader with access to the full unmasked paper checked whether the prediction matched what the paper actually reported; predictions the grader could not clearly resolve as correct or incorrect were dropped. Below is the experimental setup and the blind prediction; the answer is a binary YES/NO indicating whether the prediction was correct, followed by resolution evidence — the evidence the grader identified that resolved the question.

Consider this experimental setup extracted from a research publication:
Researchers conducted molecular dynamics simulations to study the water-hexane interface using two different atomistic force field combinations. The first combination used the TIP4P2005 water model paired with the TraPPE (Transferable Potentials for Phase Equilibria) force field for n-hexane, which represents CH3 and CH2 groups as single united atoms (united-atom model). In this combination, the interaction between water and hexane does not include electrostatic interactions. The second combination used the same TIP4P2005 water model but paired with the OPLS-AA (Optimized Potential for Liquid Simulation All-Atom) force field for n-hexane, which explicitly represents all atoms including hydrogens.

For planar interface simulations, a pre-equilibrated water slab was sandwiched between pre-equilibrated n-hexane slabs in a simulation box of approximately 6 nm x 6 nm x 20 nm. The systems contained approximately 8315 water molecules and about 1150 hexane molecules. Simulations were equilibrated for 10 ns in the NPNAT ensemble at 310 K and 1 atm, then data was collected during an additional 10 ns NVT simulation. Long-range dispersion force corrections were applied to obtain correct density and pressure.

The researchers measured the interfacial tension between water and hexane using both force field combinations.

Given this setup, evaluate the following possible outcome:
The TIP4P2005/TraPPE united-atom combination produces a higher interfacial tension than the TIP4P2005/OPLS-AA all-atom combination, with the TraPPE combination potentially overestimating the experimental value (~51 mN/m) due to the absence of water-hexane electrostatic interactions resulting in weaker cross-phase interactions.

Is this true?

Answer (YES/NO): NO